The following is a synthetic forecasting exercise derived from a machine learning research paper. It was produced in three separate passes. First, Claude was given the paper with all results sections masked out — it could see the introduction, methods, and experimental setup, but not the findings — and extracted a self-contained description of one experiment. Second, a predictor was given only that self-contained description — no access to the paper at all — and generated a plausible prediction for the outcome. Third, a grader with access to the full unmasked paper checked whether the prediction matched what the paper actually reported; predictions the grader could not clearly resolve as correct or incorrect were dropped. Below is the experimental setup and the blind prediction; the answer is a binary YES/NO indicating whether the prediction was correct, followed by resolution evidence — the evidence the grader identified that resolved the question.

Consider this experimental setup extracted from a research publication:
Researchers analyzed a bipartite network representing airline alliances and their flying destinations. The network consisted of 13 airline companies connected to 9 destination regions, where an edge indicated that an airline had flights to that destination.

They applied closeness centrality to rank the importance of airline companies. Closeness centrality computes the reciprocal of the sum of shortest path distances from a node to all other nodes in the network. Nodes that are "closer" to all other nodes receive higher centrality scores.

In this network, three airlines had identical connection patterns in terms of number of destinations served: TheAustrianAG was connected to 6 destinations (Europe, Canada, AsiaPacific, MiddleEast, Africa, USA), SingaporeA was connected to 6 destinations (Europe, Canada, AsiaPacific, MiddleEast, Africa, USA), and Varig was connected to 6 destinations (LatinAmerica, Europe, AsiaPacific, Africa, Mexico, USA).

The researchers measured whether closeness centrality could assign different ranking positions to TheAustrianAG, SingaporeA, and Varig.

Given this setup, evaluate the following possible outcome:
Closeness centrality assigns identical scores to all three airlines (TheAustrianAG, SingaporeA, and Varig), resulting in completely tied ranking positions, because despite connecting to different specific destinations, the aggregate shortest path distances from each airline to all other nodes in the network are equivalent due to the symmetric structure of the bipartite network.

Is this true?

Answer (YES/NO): YES